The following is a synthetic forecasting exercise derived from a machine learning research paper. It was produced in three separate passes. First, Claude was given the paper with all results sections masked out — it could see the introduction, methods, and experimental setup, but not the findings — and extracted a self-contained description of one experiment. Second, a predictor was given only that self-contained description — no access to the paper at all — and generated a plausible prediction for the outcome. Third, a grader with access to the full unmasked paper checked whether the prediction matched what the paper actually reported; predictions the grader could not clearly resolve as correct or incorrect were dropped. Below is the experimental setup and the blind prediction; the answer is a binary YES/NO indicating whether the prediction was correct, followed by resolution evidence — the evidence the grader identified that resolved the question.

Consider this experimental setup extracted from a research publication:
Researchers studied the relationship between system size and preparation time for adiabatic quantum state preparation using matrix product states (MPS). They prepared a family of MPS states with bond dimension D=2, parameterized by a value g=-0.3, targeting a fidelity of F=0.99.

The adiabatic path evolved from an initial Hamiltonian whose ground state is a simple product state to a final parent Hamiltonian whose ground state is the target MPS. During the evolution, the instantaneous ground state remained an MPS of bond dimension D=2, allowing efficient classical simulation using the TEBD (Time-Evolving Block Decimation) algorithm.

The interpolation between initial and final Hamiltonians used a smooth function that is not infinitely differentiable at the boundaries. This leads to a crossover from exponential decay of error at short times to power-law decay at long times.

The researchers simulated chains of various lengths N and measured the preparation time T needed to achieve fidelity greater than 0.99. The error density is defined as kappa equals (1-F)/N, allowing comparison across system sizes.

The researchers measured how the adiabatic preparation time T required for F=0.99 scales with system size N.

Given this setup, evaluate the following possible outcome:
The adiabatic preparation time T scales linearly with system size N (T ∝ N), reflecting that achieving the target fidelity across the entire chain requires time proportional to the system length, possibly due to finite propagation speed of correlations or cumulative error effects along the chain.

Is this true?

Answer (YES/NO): NO